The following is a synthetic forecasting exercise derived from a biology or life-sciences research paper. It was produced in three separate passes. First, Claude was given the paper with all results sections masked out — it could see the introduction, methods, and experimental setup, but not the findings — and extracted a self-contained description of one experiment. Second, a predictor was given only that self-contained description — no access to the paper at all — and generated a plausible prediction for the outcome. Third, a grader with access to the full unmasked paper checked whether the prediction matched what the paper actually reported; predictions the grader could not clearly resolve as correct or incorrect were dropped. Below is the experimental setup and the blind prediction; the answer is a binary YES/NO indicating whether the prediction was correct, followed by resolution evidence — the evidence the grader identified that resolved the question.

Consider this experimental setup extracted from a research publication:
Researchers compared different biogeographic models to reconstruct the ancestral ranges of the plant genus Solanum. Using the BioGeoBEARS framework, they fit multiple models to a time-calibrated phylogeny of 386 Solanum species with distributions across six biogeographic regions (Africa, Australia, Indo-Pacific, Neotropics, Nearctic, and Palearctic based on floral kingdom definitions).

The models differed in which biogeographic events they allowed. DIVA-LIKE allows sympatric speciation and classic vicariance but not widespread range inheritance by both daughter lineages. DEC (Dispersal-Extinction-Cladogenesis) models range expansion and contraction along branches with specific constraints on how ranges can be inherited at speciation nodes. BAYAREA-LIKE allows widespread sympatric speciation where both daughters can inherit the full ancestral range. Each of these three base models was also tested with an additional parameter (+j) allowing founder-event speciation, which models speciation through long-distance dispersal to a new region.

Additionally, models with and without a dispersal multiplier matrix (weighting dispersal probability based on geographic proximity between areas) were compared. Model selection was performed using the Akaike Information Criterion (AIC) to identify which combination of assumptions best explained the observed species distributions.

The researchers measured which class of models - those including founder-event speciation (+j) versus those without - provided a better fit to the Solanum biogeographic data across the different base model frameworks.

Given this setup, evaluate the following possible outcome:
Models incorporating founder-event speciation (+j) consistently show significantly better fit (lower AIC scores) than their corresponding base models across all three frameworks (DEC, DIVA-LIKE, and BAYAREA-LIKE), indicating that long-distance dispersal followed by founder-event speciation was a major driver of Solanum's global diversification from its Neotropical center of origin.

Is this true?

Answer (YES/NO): NO